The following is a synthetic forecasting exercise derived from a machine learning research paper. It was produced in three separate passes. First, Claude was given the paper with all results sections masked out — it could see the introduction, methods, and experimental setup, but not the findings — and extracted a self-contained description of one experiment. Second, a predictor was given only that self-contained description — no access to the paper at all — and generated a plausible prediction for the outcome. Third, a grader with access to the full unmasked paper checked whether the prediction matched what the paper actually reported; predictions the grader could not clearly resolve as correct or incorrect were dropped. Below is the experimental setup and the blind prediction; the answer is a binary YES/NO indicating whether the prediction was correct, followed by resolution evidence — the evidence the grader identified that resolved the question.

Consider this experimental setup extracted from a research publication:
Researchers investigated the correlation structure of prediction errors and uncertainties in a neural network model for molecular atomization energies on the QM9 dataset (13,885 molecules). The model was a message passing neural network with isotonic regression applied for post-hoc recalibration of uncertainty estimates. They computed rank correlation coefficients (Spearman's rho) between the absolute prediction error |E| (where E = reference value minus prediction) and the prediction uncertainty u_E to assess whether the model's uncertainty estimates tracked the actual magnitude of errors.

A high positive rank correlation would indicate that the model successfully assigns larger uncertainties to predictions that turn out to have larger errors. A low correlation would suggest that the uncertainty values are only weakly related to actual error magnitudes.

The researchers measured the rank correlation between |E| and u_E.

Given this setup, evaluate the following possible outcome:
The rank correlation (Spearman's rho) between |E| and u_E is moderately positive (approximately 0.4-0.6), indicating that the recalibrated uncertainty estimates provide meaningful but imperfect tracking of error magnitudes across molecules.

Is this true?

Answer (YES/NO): NO